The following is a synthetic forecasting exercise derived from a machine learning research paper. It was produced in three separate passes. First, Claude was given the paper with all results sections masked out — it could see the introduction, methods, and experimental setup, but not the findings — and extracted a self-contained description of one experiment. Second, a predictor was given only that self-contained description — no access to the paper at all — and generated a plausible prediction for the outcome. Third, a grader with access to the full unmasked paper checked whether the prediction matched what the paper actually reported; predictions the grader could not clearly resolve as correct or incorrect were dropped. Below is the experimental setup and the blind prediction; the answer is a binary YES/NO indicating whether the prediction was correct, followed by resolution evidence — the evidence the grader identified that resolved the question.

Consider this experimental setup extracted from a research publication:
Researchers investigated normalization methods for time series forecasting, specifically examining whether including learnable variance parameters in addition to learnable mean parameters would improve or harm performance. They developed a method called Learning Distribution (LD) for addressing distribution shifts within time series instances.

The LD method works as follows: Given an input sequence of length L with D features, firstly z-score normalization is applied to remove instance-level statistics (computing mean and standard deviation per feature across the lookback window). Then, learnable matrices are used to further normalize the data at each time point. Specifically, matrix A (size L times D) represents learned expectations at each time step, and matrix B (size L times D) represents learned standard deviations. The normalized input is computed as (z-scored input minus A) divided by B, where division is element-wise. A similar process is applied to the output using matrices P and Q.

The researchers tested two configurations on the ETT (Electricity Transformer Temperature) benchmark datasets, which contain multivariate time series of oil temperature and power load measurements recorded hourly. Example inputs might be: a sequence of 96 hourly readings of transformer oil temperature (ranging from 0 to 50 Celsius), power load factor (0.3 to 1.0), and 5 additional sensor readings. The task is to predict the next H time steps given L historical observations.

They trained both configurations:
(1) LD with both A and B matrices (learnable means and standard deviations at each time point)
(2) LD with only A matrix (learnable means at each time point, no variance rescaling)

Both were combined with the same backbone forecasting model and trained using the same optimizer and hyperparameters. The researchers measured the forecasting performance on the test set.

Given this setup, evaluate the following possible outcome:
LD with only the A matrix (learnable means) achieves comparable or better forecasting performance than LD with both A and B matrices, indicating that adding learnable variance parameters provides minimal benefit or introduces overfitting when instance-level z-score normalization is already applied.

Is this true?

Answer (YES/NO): YES